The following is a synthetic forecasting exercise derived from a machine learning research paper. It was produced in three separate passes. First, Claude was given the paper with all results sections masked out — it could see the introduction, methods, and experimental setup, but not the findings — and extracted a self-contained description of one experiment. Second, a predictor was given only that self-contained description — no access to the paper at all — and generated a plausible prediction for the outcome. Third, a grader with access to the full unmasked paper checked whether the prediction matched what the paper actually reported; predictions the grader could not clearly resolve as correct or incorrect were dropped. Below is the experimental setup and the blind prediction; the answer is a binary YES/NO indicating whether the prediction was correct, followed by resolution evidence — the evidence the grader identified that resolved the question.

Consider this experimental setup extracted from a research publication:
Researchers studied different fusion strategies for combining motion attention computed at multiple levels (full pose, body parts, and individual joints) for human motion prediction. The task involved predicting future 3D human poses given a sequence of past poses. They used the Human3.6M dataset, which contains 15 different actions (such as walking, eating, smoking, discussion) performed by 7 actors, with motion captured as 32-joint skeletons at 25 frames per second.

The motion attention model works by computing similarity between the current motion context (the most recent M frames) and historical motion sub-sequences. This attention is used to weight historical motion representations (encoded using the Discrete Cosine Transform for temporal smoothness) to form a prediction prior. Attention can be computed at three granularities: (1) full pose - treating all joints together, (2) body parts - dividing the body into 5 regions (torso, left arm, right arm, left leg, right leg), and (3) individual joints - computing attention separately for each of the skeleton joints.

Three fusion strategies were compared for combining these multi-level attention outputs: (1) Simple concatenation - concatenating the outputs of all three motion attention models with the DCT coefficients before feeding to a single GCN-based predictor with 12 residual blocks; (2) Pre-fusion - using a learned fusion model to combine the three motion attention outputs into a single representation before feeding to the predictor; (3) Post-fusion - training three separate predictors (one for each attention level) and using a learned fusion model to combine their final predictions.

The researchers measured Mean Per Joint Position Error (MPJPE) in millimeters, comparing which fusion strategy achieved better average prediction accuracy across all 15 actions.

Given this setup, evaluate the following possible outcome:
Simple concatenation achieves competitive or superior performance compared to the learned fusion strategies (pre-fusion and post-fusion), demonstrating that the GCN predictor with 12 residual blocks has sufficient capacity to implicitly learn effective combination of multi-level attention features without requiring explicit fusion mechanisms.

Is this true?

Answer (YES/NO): NO